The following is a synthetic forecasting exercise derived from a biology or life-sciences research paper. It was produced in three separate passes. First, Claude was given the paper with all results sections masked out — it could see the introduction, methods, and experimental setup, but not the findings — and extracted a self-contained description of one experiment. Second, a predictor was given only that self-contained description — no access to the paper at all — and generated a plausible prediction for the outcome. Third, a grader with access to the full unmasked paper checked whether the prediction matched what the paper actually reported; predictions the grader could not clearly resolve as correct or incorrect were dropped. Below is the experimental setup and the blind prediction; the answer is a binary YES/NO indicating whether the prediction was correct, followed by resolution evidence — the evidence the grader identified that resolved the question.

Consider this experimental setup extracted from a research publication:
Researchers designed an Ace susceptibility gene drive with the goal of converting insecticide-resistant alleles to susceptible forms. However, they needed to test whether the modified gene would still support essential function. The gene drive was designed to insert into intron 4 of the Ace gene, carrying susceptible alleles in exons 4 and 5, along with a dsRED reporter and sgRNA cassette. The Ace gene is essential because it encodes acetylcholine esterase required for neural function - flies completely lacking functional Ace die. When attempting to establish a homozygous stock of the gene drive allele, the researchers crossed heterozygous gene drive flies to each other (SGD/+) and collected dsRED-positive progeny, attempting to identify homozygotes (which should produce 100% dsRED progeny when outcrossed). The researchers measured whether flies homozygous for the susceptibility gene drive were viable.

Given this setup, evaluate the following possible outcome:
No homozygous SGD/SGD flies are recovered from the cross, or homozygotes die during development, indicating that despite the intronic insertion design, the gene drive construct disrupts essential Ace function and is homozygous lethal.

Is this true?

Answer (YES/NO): YES